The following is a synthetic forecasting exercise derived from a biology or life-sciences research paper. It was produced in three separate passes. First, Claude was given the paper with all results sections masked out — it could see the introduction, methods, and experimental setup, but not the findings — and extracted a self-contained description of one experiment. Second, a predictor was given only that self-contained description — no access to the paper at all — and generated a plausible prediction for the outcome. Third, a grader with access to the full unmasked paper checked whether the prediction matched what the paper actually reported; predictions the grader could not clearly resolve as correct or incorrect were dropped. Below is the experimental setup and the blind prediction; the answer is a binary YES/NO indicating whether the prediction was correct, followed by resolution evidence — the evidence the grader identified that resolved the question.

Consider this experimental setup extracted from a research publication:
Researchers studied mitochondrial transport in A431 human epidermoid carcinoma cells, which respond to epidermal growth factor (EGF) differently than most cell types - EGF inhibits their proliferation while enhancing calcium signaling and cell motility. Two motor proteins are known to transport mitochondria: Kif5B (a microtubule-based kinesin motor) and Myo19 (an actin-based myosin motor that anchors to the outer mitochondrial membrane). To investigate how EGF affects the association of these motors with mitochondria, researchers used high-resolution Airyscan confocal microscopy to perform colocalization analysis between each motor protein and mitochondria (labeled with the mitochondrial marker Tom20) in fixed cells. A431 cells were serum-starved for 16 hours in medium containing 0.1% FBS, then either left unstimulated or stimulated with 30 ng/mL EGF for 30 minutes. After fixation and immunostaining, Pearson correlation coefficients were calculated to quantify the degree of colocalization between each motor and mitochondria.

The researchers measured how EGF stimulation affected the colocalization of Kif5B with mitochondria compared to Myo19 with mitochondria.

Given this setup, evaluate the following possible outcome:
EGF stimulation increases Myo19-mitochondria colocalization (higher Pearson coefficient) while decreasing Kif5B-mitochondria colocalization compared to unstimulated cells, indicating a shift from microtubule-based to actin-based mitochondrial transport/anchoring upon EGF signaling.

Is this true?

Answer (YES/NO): NO